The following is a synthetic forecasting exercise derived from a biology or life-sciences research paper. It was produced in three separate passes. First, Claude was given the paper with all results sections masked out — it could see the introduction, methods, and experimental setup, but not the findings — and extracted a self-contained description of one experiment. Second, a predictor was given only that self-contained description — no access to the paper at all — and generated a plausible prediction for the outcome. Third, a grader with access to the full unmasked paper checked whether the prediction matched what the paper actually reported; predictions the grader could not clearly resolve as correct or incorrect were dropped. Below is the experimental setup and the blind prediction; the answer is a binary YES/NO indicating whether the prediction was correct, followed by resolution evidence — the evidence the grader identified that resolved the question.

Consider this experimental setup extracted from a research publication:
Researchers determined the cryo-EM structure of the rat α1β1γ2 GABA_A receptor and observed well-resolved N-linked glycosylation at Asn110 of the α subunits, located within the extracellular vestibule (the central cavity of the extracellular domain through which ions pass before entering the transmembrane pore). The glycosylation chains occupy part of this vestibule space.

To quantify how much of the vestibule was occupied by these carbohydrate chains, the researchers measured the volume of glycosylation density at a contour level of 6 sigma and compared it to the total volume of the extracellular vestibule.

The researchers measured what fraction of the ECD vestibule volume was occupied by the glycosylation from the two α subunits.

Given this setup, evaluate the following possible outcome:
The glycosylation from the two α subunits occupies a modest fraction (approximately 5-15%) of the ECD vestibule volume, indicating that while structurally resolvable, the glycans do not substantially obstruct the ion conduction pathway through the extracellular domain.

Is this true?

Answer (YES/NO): NO